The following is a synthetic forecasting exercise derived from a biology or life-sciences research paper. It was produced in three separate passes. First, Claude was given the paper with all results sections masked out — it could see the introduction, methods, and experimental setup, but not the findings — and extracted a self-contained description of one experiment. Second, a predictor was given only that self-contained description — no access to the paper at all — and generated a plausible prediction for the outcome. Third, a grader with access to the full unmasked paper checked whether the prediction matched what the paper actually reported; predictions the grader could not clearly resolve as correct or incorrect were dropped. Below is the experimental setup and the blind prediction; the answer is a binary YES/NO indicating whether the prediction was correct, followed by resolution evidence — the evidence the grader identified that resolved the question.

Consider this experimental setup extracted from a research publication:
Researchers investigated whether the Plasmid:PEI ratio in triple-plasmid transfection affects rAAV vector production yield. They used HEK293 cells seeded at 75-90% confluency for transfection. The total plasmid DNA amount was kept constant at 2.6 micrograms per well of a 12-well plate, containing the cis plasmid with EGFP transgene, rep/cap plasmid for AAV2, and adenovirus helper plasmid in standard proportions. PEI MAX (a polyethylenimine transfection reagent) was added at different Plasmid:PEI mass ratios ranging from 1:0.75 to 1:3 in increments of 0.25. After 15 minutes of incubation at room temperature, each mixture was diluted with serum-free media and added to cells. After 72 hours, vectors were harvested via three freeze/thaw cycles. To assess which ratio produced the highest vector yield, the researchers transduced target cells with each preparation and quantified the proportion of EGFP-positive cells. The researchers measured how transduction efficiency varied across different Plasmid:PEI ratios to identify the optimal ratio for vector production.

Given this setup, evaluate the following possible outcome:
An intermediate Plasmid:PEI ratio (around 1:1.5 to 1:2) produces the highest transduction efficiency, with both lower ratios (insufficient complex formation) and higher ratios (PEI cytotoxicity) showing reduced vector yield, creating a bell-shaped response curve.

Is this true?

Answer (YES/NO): NO